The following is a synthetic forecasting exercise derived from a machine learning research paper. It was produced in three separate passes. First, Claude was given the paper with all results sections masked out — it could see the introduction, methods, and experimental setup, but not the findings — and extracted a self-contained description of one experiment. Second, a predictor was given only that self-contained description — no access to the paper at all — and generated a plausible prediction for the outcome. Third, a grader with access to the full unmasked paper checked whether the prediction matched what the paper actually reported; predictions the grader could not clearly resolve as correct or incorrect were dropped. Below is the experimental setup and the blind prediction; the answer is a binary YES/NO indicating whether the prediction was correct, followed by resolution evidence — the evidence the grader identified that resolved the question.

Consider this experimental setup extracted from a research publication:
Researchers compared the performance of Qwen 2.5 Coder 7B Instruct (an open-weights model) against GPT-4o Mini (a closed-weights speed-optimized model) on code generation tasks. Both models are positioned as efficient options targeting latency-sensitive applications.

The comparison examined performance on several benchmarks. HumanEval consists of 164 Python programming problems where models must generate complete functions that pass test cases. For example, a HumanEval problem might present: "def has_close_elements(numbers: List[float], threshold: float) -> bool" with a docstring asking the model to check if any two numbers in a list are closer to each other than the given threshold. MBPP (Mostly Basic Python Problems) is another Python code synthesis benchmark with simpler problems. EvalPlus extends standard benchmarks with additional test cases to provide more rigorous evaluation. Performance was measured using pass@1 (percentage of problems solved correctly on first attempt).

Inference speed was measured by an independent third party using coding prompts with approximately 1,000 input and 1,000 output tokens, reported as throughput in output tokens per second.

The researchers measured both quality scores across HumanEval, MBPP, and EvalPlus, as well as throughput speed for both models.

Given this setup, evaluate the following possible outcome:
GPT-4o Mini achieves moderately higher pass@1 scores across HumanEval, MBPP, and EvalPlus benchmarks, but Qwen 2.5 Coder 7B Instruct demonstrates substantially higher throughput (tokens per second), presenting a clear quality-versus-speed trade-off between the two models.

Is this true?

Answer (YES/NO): NO